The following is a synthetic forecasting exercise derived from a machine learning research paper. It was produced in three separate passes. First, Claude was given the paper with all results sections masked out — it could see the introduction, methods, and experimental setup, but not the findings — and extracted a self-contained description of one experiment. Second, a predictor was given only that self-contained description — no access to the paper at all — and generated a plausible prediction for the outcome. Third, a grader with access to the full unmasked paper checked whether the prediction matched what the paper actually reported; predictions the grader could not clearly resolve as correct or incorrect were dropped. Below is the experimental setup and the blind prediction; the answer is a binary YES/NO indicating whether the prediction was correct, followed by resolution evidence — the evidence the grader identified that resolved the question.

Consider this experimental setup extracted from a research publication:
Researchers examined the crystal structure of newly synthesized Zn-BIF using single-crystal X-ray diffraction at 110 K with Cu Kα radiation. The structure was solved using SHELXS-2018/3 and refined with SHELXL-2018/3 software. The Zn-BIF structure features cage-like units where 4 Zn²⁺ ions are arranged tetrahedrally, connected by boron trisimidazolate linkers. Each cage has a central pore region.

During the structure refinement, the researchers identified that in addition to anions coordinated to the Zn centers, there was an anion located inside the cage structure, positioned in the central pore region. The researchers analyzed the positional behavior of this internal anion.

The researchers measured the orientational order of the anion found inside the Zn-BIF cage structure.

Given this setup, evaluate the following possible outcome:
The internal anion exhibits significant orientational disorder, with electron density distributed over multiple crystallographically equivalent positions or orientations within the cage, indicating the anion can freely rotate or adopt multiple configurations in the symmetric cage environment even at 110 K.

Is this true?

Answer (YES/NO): YES